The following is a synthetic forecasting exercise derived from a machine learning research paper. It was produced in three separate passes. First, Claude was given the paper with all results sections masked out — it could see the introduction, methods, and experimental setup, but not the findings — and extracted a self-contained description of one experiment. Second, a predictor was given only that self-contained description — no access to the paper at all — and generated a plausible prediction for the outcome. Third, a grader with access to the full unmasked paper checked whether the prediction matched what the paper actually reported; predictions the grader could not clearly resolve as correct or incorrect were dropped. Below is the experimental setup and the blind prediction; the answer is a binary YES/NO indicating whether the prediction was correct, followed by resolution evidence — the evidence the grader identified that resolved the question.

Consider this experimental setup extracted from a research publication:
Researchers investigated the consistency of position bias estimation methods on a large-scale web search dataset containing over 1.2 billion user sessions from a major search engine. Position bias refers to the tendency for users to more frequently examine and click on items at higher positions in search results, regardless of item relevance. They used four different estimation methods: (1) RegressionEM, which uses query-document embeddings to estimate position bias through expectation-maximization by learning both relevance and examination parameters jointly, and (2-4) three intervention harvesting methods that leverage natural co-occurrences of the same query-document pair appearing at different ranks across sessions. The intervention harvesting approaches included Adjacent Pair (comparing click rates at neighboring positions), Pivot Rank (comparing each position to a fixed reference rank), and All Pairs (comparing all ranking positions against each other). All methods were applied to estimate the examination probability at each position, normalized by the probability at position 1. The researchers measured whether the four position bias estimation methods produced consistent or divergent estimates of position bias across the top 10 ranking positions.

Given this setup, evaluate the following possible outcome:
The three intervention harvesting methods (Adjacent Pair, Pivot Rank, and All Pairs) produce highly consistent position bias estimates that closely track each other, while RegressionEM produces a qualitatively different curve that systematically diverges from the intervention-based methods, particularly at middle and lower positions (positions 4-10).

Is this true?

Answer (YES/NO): NO